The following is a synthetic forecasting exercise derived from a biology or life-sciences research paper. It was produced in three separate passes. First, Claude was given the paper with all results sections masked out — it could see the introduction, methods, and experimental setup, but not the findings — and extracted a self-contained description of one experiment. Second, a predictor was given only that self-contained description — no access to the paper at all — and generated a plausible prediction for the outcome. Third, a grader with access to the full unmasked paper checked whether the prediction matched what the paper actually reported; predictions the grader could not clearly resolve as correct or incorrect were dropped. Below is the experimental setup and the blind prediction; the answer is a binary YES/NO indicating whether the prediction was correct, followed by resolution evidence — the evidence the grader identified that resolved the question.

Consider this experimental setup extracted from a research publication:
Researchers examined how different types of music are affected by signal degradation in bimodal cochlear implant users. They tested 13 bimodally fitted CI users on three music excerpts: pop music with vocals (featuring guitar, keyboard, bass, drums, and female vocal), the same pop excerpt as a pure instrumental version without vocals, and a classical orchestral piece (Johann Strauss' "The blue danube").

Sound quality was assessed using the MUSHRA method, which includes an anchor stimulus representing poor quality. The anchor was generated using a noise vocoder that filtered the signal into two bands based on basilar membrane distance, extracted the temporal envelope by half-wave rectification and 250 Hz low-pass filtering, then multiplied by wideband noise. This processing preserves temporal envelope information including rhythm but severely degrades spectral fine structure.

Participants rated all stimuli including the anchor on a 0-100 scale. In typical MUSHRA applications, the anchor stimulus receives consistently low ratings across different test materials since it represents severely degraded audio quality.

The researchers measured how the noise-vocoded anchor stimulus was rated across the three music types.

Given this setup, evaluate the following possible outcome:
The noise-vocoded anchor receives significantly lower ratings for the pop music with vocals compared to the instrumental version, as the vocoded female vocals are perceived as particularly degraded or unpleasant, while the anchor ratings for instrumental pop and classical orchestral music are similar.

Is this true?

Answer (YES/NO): NO